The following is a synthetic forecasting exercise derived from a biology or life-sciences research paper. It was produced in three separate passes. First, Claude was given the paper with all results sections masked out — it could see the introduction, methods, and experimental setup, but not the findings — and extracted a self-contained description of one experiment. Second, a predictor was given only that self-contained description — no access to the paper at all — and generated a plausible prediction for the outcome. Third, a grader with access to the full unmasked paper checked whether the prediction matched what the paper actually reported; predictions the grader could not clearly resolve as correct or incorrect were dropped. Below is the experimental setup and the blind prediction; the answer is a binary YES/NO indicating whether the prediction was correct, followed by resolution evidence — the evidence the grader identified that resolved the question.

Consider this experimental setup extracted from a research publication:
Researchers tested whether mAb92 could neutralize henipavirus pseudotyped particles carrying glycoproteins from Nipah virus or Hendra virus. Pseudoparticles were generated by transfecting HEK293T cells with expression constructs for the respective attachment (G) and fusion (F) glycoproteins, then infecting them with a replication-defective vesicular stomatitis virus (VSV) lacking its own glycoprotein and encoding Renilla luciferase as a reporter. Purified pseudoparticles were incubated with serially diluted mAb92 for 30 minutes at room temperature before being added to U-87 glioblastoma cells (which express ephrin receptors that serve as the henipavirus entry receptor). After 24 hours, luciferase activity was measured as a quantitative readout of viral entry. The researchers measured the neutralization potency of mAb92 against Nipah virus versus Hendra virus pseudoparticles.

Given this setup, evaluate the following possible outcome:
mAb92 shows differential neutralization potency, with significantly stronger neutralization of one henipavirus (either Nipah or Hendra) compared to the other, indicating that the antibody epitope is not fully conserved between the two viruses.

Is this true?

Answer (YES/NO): YES